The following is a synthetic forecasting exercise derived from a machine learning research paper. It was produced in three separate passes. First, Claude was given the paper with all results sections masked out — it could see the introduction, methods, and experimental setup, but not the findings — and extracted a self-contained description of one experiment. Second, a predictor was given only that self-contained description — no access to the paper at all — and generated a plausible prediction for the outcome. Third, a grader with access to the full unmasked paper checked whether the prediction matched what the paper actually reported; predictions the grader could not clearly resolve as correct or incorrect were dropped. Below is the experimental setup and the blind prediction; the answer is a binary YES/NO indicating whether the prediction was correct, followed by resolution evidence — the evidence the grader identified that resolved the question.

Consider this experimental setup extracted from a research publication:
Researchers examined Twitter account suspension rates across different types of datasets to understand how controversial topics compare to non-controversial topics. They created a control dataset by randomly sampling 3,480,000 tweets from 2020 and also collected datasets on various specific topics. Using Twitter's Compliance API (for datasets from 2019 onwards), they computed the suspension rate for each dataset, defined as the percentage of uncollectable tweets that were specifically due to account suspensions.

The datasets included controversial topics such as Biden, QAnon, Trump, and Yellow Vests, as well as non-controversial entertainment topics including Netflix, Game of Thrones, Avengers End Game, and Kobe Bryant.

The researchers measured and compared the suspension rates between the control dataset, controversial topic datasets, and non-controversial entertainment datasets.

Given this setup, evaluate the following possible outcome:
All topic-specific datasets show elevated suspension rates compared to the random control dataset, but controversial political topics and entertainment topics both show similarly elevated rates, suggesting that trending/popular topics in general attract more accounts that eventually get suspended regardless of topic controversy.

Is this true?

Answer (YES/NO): NO